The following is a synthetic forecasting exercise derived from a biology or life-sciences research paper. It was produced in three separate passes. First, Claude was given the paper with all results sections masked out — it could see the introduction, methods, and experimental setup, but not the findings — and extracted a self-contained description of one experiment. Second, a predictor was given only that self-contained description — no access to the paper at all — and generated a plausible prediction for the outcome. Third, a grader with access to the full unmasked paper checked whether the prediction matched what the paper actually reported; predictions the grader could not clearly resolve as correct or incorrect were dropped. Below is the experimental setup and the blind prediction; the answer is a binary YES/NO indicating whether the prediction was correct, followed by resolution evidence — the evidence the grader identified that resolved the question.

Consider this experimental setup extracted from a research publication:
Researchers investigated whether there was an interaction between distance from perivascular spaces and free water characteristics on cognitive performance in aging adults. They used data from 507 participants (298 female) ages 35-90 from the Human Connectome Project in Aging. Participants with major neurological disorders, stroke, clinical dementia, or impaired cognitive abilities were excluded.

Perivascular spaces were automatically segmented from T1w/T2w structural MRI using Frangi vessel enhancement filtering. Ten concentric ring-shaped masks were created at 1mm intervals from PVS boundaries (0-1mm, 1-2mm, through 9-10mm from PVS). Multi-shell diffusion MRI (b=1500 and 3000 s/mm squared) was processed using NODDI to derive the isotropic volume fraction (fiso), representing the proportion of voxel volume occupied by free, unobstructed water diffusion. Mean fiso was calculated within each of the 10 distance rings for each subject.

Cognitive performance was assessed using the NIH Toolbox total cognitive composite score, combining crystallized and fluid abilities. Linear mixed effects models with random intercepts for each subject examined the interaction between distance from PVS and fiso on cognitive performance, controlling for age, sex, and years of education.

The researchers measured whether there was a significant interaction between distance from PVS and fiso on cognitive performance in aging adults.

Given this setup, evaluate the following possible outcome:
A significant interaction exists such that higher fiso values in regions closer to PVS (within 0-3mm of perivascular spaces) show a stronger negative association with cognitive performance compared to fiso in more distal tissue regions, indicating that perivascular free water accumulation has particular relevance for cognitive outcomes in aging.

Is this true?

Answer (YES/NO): NO